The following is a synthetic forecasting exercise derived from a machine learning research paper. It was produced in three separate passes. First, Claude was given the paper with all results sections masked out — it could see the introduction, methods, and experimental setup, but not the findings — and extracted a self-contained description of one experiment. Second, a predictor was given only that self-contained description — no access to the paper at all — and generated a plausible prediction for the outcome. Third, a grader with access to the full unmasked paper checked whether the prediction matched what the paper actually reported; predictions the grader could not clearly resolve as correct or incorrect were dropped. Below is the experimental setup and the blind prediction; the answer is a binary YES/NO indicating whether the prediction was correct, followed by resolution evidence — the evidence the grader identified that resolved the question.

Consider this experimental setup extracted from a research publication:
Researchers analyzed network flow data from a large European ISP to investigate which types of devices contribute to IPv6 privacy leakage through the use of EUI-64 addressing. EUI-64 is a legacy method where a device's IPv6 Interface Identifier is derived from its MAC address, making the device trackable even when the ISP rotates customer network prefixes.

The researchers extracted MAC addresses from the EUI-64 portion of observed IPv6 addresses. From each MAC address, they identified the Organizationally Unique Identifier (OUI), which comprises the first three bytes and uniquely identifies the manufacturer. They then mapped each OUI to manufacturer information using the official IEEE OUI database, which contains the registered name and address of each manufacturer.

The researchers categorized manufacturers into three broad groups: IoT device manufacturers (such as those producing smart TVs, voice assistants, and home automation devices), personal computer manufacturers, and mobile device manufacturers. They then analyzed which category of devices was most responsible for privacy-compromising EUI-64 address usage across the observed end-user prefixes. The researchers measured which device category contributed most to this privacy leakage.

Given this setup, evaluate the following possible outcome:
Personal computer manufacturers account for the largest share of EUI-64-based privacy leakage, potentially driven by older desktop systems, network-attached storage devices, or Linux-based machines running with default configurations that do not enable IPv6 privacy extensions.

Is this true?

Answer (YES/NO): NO